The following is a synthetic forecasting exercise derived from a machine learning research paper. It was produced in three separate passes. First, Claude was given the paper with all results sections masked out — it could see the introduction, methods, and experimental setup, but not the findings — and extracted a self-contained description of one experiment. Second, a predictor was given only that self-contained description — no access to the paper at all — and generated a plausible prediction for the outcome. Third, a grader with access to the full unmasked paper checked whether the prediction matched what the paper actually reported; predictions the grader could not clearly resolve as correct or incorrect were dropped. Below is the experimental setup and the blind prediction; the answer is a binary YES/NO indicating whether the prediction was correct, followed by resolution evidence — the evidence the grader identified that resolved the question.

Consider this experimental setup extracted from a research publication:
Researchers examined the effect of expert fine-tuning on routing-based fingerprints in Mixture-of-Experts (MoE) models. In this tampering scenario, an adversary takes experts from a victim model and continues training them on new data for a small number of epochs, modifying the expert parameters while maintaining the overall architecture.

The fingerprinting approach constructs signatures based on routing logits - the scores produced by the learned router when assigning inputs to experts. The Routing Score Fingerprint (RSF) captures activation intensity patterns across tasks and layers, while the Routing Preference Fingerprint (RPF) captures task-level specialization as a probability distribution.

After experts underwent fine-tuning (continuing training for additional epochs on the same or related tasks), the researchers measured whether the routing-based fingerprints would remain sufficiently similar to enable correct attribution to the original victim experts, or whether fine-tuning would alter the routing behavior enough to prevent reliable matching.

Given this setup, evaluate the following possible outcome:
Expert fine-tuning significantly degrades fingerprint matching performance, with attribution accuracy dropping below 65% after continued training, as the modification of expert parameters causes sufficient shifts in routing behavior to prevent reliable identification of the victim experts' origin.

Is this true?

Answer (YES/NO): NO